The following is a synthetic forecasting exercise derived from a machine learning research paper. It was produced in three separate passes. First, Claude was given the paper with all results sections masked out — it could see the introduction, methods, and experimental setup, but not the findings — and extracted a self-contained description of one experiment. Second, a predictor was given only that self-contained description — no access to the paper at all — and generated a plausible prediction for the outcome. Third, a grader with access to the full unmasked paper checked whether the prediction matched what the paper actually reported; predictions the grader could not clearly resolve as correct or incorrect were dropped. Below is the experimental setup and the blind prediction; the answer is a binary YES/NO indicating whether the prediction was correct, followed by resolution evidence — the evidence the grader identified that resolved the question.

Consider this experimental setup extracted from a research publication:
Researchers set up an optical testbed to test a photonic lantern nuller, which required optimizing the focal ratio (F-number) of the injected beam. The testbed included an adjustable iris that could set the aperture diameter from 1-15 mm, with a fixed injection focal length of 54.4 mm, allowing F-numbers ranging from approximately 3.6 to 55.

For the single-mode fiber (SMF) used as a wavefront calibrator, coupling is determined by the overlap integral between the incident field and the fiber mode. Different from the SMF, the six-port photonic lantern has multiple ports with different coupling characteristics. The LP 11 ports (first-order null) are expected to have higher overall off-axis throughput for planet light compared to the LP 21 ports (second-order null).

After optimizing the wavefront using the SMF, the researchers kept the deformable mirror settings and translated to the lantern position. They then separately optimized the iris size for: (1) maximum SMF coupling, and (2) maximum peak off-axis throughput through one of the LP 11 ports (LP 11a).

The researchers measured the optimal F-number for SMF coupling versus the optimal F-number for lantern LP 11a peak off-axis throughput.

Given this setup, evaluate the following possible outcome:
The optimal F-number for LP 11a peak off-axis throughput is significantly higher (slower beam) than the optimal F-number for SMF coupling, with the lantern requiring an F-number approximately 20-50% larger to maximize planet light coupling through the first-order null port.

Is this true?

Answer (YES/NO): NO